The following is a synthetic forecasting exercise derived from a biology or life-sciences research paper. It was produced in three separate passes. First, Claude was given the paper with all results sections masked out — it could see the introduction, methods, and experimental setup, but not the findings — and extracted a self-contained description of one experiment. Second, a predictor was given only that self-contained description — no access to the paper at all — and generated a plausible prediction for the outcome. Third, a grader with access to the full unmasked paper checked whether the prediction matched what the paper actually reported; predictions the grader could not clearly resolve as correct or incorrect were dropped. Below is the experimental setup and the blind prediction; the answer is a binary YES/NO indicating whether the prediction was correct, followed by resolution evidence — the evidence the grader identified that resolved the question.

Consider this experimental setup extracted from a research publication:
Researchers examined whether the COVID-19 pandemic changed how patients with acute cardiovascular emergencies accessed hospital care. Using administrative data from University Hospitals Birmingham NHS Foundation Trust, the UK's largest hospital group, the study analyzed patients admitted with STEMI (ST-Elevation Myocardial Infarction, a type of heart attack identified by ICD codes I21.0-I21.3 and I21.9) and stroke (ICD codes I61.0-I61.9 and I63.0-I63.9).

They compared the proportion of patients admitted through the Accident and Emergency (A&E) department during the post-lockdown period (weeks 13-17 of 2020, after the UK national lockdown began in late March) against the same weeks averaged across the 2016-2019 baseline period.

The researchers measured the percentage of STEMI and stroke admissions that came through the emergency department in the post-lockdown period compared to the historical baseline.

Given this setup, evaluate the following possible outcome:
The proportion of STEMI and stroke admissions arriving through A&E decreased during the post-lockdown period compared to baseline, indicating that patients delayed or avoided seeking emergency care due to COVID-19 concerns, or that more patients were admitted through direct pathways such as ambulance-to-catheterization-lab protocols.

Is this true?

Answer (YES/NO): NO